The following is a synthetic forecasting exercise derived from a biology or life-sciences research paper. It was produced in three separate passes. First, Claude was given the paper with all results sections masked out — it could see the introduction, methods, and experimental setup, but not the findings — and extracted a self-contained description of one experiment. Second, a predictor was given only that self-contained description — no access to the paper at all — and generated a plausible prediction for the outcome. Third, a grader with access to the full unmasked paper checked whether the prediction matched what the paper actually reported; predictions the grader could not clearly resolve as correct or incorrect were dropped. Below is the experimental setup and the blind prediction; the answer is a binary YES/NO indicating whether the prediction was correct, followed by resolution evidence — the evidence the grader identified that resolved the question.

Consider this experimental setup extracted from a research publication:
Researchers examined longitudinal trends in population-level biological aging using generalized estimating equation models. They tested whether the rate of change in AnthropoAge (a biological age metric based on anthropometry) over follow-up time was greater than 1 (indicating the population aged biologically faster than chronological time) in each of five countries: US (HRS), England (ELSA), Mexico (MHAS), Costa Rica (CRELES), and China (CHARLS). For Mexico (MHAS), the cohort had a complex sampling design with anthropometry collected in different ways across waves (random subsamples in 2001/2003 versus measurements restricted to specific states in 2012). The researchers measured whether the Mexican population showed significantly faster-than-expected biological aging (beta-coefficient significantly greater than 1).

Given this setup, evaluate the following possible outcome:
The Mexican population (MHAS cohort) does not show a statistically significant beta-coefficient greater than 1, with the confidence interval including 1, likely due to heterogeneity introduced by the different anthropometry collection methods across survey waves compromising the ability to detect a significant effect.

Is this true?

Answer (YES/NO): YES